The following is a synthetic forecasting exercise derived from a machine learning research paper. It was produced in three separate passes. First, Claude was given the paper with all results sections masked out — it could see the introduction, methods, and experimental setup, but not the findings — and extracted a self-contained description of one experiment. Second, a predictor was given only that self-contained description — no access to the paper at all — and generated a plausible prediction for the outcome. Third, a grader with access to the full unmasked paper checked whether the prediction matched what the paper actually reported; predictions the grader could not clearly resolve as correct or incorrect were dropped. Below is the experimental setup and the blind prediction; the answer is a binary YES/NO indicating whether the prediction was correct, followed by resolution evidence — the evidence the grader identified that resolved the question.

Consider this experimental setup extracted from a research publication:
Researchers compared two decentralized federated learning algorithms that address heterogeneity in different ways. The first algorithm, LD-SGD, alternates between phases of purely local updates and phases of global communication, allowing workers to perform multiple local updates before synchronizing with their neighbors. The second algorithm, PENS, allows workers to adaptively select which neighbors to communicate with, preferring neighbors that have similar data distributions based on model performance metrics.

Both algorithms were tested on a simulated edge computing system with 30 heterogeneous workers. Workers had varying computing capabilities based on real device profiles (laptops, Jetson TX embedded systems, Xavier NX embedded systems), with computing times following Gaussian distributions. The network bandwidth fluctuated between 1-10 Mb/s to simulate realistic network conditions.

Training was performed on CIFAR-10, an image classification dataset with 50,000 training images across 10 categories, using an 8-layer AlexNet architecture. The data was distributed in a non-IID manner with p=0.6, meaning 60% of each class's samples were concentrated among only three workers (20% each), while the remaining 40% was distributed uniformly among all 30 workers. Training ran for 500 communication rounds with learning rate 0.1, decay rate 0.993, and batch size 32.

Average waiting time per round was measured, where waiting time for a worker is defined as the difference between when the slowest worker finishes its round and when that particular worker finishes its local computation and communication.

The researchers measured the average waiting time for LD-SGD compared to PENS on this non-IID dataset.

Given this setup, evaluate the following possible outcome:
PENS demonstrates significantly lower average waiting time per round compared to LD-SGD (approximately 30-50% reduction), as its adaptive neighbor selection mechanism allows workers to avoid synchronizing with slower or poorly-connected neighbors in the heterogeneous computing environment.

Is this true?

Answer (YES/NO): NO